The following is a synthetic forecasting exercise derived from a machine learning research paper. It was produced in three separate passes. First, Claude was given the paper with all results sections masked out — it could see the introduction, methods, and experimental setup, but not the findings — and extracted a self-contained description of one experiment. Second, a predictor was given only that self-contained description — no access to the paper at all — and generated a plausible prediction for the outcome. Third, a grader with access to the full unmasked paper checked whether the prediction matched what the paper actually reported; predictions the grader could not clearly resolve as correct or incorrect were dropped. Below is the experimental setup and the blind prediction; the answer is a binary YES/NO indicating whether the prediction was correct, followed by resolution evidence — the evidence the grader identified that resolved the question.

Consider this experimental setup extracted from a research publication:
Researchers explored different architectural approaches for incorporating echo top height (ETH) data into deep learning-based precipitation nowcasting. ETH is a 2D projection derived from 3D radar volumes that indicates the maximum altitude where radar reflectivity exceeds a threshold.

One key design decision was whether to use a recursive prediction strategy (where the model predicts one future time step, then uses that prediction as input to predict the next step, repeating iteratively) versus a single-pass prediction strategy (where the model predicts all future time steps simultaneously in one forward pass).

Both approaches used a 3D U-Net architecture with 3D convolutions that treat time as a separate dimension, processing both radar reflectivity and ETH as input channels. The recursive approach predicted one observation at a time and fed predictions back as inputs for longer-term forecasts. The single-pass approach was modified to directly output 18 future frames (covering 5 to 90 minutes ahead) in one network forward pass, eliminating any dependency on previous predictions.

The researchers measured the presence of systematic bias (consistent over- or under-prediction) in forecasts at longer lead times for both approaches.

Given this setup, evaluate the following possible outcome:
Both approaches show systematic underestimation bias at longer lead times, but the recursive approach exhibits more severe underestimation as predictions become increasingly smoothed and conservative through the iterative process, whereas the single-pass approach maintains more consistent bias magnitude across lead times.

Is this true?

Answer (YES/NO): NO